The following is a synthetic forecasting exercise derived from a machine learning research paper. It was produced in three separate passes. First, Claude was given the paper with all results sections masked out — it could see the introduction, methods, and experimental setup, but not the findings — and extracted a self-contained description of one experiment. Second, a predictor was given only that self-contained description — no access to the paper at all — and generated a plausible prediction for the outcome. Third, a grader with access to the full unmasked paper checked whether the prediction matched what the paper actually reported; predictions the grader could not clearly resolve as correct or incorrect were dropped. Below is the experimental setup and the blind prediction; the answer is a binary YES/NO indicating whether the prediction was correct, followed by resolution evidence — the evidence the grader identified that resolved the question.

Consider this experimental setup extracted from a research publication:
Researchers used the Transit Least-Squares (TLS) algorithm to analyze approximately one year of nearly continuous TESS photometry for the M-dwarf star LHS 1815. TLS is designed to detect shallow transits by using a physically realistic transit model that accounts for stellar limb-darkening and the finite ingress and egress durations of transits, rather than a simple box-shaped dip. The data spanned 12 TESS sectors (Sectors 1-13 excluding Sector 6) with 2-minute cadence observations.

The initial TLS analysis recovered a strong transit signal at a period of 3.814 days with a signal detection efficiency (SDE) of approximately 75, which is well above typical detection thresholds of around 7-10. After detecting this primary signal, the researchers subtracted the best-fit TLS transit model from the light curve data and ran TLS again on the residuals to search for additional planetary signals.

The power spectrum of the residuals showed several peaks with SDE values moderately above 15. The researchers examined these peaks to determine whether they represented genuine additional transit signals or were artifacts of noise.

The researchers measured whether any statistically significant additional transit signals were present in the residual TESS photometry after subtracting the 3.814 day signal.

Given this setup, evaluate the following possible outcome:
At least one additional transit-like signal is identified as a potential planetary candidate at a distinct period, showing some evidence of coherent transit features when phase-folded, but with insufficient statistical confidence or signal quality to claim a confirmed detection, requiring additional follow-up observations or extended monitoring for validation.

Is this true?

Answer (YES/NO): NO